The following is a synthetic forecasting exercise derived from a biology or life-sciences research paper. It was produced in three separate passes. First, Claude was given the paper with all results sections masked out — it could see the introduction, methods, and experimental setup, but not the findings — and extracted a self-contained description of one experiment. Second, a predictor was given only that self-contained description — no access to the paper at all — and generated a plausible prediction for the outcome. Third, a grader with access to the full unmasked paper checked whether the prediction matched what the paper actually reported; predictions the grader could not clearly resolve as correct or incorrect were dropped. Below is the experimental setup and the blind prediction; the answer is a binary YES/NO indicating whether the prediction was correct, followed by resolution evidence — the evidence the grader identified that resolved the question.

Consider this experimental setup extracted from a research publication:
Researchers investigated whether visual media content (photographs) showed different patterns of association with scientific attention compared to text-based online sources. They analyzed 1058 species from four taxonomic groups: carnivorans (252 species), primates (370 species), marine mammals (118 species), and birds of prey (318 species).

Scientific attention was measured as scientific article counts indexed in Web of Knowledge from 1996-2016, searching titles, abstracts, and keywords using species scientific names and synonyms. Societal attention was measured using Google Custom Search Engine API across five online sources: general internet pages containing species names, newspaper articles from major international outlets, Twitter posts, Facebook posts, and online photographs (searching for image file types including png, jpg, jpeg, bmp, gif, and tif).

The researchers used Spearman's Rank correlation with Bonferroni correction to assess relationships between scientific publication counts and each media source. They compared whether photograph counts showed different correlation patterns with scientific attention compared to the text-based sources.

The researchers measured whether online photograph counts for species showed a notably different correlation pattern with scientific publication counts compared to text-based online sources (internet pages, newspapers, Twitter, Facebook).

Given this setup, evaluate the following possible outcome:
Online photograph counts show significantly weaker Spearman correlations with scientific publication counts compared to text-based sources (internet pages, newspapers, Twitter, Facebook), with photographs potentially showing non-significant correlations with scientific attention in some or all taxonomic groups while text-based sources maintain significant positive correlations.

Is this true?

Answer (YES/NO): NO